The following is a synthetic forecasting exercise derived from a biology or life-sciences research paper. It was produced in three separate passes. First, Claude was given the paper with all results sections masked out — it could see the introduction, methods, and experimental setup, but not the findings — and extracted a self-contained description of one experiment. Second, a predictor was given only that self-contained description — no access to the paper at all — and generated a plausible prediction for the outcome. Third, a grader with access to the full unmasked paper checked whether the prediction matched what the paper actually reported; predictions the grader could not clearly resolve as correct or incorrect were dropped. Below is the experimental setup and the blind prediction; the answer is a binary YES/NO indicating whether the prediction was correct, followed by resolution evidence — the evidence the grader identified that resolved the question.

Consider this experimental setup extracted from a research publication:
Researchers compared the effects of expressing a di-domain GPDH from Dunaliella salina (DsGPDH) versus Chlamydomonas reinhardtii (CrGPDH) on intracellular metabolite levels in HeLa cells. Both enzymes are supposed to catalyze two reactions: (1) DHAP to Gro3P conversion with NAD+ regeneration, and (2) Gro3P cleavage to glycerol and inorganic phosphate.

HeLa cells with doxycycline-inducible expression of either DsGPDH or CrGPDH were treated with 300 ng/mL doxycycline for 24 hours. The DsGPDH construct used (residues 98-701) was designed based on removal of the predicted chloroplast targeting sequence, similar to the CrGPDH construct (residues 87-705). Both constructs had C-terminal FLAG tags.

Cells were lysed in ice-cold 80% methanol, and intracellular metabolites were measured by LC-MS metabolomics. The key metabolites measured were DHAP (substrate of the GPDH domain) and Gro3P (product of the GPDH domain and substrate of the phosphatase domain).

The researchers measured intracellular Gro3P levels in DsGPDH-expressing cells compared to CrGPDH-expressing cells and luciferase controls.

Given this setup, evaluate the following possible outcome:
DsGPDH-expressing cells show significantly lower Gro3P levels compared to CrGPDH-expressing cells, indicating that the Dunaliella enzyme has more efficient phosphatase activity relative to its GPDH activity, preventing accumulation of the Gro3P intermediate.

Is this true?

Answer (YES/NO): NO